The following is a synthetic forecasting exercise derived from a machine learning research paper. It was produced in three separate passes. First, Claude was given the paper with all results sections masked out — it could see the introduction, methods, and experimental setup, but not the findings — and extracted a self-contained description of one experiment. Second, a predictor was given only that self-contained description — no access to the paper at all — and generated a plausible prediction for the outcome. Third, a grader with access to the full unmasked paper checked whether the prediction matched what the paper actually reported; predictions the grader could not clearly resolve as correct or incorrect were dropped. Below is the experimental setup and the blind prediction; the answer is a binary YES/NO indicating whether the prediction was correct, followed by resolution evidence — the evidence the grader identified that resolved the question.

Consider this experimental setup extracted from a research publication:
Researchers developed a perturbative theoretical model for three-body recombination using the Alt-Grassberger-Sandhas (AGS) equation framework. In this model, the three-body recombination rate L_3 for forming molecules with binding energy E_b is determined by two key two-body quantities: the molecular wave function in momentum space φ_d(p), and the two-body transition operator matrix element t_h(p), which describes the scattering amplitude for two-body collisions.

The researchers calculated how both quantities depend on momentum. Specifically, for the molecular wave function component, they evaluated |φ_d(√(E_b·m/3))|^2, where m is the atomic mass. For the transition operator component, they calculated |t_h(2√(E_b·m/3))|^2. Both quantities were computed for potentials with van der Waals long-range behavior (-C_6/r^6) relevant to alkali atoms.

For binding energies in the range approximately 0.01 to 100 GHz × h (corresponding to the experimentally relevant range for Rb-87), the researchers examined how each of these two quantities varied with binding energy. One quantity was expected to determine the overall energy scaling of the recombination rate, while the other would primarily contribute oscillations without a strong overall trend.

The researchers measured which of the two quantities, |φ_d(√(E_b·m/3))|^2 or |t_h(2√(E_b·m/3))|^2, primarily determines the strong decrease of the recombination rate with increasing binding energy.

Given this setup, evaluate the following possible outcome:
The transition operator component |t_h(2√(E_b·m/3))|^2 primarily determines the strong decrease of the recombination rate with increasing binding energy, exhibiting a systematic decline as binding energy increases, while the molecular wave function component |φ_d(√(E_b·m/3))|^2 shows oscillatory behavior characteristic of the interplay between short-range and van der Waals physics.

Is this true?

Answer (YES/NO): NO